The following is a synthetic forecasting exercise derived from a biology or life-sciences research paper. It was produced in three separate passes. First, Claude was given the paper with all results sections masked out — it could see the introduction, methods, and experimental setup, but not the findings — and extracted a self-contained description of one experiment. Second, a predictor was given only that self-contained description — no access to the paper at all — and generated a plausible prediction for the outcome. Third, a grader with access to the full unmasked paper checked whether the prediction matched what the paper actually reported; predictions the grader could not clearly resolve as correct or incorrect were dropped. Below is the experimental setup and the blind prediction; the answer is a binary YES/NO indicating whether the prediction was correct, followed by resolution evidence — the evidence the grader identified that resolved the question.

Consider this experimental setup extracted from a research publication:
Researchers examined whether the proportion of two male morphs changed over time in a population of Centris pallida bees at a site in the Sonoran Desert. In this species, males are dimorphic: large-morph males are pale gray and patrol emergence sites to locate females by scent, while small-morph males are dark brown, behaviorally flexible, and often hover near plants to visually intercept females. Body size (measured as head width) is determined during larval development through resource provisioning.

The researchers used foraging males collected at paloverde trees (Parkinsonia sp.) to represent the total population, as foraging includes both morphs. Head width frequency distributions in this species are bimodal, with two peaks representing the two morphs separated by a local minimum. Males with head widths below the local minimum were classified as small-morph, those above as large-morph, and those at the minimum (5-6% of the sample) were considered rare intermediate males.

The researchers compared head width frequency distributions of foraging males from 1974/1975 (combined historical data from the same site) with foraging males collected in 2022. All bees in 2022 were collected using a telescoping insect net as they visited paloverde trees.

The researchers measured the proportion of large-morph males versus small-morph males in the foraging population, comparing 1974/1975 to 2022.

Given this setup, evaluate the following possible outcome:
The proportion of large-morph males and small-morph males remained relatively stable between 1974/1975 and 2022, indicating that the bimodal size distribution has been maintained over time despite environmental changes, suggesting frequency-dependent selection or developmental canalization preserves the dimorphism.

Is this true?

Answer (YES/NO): NO